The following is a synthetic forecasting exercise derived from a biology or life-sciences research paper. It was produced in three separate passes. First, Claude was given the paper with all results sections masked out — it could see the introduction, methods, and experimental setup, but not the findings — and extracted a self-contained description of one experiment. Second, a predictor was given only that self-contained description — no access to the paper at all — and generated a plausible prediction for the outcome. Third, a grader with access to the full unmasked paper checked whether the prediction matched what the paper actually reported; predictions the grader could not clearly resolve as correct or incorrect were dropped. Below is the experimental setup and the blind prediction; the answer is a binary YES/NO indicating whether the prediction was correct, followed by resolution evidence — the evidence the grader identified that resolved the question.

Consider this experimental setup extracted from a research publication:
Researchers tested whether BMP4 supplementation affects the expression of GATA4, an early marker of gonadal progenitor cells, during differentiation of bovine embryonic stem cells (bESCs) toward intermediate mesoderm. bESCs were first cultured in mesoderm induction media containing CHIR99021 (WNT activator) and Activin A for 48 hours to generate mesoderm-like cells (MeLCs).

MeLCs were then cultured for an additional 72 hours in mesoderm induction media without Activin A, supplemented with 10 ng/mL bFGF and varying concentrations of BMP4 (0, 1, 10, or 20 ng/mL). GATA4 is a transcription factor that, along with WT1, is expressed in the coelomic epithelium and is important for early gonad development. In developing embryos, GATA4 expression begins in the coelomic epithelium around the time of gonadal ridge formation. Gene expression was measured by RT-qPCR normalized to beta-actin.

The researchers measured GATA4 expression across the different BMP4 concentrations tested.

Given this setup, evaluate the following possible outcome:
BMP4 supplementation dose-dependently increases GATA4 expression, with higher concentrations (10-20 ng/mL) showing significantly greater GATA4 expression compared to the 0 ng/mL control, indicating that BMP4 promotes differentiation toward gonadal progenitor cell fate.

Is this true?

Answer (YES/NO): NO